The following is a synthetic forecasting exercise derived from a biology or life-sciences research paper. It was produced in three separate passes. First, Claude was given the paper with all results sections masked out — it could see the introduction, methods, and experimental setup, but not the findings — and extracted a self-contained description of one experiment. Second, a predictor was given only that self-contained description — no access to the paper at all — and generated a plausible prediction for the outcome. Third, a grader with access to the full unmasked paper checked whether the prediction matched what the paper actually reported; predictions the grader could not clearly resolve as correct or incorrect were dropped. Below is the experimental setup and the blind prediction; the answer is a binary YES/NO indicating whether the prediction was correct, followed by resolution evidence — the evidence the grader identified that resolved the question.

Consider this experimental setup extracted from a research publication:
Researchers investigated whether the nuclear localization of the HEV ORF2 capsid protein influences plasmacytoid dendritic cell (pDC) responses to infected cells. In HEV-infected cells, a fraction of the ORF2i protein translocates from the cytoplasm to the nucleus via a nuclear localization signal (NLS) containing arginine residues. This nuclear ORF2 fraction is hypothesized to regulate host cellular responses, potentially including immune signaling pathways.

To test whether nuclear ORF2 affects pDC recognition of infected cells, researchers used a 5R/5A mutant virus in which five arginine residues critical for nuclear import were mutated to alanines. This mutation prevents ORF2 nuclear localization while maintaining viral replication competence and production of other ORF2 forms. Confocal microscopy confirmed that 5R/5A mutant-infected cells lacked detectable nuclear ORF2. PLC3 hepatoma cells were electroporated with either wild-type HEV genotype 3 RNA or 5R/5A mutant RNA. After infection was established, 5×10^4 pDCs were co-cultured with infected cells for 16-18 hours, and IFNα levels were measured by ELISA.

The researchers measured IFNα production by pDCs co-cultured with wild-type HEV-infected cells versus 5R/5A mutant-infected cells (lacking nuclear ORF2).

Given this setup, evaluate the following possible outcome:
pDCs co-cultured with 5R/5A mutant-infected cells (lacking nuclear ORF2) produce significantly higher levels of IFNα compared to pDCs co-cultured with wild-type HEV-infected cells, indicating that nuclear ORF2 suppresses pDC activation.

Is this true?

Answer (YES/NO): NO